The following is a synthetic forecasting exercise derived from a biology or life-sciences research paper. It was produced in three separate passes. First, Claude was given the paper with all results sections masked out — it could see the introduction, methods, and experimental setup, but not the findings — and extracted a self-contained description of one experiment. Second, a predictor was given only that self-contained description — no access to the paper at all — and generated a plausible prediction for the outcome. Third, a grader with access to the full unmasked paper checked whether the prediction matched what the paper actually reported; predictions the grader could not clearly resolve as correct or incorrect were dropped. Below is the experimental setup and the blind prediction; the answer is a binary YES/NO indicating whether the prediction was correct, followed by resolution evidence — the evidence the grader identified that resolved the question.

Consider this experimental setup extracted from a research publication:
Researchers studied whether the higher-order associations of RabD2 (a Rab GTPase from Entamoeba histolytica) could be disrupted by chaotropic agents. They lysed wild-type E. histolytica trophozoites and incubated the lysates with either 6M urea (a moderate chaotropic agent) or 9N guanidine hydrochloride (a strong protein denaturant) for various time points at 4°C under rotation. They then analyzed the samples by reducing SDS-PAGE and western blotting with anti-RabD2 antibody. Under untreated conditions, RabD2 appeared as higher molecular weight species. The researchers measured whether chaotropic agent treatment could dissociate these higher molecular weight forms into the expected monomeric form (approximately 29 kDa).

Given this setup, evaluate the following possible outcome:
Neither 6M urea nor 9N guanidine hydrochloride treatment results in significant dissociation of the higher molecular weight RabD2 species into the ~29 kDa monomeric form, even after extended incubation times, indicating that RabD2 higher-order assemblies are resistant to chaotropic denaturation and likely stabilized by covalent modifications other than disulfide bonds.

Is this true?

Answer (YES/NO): NO